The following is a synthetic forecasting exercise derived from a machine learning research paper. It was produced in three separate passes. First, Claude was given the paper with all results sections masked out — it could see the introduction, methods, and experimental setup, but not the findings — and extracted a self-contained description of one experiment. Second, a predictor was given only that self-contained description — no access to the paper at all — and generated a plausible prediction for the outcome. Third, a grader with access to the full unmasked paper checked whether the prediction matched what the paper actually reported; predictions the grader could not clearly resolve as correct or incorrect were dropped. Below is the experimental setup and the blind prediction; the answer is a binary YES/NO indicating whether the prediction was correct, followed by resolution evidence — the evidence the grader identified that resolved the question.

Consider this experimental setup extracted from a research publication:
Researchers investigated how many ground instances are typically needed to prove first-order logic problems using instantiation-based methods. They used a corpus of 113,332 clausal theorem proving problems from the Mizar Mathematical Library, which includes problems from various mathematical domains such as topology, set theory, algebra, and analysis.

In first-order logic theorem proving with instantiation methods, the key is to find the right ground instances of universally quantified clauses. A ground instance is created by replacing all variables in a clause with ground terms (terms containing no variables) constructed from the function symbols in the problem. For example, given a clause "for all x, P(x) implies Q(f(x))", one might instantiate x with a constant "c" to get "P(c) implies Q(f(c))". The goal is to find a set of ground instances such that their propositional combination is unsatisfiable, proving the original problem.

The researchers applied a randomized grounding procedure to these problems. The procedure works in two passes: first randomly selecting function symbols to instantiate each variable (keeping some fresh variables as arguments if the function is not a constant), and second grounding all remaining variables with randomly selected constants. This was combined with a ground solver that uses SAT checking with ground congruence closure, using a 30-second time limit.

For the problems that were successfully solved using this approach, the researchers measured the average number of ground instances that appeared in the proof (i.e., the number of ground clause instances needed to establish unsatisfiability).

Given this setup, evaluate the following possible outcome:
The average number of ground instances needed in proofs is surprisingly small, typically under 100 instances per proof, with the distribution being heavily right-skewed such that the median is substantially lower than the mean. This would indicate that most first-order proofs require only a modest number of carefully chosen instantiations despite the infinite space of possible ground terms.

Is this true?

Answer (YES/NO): NO